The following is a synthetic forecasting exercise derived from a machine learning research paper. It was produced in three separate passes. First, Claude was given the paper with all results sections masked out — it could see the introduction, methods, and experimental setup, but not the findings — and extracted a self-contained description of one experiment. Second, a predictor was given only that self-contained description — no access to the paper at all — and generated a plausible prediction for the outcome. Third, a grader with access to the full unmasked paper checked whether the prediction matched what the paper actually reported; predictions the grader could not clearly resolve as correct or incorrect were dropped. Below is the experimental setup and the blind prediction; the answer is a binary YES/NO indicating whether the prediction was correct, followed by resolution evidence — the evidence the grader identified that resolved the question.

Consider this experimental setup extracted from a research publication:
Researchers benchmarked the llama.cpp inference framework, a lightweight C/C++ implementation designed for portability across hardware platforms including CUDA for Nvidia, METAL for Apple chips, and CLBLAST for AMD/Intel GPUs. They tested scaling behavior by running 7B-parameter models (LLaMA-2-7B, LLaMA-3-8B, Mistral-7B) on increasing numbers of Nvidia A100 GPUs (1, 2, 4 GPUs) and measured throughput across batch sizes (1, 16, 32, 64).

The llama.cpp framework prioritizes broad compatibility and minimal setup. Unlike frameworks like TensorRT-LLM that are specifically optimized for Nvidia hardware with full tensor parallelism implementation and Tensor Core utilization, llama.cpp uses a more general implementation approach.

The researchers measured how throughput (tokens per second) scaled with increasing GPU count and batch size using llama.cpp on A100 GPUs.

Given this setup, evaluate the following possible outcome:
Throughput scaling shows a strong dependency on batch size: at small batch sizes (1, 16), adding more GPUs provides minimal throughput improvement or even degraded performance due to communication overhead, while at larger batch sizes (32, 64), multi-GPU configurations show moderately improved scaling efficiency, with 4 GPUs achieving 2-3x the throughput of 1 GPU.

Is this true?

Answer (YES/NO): NO